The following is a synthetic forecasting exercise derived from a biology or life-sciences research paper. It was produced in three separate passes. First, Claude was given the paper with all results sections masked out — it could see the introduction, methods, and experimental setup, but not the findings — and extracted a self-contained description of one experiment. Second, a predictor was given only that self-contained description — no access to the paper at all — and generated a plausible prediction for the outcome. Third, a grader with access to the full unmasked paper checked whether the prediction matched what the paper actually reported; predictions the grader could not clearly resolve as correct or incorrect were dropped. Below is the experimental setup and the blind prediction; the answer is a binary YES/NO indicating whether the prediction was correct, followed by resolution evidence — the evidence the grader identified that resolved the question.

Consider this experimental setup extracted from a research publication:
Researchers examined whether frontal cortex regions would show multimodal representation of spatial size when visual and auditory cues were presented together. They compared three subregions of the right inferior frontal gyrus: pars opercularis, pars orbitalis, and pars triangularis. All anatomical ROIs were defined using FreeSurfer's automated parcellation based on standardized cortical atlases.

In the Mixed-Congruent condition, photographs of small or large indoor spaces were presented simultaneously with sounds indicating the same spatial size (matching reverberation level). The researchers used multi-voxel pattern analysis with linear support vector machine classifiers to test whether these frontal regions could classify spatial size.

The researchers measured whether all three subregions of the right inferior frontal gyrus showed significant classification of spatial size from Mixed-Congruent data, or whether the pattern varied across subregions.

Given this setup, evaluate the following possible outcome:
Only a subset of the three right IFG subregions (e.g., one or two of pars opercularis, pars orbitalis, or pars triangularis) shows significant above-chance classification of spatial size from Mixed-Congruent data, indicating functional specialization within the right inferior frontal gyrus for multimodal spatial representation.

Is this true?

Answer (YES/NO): NO